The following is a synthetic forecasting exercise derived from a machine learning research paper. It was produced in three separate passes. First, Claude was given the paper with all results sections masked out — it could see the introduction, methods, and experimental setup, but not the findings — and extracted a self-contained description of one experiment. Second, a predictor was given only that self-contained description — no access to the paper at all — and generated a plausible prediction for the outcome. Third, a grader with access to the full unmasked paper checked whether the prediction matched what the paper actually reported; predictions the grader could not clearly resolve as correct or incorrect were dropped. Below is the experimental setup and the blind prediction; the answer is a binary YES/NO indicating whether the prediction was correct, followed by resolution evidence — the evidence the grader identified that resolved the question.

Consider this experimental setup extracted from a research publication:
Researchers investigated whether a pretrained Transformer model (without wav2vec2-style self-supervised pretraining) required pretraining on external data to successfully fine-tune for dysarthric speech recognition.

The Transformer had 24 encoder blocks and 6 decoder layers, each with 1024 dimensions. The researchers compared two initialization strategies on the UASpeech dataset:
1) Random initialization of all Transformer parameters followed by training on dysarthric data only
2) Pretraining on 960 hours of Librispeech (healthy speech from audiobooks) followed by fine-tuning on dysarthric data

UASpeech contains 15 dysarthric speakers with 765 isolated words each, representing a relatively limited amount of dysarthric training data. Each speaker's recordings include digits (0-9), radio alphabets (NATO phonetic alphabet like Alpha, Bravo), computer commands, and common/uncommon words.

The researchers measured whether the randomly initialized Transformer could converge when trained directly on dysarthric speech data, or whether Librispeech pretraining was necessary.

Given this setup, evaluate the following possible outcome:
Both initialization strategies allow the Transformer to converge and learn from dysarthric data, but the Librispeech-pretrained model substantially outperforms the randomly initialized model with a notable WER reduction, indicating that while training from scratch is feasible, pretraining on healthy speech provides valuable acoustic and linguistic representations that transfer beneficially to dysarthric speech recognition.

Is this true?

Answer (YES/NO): NO